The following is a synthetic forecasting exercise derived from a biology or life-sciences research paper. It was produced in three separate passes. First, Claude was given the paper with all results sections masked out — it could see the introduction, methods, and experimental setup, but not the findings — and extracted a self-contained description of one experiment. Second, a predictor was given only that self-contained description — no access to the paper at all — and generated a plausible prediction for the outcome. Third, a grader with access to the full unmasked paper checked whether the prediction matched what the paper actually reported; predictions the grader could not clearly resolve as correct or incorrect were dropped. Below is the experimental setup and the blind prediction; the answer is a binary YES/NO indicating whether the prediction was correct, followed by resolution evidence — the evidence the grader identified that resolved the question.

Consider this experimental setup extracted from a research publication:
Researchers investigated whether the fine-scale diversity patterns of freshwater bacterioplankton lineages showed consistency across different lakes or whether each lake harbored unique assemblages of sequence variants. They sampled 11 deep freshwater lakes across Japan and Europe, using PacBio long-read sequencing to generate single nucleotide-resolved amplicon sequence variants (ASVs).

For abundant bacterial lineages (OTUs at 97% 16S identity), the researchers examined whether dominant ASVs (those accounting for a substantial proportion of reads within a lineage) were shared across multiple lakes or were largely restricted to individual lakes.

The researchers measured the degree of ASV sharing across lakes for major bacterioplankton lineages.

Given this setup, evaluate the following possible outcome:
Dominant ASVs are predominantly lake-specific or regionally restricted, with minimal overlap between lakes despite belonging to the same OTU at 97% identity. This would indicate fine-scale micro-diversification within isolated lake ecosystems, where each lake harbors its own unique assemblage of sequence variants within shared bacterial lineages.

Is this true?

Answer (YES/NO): NO